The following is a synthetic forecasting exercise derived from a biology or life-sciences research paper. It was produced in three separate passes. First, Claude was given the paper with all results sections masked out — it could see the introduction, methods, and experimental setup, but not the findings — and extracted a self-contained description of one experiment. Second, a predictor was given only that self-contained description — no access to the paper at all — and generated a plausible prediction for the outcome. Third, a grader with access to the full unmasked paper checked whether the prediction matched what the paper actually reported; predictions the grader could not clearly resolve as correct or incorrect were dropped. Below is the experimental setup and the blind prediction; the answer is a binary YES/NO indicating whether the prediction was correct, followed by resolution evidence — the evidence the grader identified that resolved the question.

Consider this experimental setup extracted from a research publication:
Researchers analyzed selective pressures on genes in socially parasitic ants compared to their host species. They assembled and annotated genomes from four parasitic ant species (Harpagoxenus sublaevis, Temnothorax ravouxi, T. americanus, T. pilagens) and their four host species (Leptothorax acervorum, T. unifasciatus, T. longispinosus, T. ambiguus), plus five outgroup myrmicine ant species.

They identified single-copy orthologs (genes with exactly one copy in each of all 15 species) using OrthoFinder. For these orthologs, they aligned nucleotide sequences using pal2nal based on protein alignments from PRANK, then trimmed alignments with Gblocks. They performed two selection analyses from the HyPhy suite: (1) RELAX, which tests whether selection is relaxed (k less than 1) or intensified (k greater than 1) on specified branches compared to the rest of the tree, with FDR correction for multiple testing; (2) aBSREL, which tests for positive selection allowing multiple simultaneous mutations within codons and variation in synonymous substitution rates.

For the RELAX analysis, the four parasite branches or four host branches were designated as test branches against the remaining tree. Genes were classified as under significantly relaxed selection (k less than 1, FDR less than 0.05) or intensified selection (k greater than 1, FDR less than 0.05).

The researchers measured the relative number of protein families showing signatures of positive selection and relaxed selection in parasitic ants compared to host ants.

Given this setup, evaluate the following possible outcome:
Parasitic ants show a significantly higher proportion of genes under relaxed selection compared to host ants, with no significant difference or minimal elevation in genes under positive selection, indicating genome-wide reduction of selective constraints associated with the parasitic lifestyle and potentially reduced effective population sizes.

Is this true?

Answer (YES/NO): NO